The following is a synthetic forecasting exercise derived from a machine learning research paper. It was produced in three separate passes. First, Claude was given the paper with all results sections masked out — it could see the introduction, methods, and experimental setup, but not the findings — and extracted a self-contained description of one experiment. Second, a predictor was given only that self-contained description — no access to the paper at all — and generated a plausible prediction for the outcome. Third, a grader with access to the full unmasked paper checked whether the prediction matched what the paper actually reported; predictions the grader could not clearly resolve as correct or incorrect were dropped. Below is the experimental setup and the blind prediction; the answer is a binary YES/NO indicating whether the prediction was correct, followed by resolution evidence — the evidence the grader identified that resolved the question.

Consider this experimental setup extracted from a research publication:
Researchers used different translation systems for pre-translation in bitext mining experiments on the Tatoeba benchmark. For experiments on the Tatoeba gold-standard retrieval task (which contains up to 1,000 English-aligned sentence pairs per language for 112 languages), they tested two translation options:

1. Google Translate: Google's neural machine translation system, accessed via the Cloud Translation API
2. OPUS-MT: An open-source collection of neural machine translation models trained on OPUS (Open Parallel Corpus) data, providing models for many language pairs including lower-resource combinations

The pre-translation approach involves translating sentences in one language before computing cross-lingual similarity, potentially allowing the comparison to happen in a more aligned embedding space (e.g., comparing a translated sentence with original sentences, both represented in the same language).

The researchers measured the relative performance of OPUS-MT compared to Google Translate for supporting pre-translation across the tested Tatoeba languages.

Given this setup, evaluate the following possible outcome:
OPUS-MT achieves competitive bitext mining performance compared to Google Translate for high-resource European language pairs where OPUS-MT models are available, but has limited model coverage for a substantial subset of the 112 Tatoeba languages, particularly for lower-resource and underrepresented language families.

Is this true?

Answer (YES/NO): NO